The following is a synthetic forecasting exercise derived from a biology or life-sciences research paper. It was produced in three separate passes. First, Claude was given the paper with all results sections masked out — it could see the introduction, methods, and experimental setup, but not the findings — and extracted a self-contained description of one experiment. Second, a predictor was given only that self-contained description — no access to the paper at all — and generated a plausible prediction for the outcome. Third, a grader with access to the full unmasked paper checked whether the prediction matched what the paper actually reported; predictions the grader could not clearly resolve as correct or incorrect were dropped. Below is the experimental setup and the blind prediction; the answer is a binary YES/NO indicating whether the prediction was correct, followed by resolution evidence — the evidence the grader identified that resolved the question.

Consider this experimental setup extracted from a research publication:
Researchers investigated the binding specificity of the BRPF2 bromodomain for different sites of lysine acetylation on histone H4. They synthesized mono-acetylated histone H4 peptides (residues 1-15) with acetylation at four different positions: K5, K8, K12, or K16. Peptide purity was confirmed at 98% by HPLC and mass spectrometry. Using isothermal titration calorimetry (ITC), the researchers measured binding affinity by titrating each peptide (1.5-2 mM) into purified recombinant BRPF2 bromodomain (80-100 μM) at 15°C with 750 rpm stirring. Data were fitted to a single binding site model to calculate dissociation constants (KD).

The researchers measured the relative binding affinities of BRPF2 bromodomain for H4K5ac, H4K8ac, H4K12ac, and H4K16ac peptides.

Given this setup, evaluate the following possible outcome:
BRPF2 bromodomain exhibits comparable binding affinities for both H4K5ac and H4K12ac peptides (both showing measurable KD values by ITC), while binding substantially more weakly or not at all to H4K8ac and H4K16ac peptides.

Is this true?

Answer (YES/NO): NO